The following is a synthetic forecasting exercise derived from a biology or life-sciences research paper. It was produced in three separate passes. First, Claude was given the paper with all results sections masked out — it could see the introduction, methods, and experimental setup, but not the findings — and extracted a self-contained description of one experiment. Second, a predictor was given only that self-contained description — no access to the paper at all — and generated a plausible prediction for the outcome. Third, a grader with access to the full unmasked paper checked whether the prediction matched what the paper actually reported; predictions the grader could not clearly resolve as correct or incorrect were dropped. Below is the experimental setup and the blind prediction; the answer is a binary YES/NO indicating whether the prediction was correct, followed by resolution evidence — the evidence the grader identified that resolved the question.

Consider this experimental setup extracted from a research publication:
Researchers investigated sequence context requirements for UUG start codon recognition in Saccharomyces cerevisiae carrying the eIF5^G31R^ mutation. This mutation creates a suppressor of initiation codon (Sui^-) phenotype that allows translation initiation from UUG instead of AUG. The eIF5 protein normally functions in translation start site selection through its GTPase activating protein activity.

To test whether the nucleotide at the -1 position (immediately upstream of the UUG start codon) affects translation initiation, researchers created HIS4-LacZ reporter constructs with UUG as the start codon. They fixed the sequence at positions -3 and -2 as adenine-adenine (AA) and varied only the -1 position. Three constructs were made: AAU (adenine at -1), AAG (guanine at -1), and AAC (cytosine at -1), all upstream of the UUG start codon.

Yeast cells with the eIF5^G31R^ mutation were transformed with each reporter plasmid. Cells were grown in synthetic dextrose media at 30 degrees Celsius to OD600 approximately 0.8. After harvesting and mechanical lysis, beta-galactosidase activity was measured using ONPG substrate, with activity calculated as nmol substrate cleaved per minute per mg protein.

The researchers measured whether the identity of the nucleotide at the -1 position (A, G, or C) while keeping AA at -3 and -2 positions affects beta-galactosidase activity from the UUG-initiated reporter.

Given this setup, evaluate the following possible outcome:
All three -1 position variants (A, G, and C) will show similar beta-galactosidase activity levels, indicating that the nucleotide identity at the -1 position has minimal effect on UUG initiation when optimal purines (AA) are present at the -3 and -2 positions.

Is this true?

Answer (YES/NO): NO